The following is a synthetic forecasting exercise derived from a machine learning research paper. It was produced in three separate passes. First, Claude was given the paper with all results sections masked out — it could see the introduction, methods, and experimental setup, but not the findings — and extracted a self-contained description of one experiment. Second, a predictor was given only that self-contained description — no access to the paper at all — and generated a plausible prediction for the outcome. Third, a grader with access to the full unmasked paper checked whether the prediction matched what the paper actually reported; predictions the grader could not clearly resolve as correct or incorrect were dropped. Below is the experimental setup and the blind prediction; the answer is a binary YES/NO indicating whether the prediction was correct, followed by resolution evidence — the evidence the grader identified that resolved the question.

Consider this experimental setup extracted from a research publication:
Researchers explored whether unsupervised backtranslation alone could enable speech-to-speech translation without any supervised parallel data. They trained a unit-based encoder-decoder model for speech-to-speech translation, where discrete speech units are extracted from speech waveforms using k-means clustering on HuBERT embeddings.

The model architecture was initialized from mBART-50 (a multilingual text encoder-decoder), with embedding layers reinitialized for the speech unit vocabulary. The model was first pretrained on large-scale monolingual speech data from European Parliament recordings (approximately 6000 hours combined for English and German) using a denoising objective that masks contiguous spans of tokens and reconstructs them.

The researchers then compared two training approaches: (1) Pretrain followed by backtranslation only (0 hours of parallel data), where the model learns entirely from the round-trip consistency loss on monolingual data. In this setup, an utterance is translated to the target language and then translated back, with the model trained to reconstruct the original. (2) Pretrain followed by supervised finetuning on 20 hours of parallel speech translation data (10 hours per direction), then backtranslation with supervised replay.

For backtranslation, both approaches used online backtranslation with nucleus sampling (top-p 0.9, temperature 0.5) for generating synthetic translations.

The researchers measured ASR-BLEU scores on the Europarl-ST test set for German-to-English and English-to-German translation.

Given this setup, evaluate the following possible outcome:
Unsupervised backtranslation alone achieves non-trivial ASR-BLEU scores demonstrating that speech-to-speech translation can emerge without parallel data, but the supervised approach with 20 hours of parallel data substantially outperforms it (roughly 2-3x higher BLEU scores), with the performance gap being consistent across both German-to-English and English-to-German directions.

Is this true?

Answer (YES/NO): NO